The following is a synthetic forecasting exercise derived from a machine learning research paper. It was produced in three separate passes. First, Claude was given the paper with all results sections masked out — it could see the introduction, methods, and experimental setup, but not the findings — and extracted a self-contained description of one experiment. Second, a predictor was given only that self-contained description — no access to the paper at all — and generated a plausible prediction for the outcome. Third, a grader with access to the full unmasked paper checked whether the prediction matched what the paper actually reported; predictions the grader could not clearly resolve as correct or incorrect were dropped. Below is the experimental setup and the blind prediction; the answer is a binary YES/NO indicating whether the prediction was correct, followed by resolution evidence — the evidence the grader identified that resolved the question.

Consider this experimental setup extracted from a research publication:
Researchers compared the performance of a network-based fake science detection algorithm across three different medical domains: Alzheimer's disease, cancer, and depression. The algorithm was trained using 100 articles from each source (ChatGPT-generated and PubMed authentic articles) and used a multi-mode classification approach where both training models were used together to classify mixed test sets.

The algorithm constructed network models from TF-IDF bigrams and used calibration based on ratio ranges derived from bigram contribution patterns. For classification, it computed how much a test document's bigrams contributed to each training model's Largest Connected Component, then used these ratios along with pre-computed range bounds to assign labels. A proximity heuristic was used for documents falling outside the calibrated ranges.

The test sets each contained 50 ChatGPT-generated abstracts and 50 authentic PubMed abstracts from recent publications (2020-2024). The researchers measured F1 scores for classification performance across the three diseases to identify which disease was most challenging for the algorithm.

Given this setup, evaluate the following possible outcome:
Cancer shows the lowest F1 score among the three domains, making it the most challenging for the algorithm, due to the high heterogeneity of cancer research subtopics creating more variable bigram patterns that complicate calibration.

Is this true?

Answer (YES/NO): NO